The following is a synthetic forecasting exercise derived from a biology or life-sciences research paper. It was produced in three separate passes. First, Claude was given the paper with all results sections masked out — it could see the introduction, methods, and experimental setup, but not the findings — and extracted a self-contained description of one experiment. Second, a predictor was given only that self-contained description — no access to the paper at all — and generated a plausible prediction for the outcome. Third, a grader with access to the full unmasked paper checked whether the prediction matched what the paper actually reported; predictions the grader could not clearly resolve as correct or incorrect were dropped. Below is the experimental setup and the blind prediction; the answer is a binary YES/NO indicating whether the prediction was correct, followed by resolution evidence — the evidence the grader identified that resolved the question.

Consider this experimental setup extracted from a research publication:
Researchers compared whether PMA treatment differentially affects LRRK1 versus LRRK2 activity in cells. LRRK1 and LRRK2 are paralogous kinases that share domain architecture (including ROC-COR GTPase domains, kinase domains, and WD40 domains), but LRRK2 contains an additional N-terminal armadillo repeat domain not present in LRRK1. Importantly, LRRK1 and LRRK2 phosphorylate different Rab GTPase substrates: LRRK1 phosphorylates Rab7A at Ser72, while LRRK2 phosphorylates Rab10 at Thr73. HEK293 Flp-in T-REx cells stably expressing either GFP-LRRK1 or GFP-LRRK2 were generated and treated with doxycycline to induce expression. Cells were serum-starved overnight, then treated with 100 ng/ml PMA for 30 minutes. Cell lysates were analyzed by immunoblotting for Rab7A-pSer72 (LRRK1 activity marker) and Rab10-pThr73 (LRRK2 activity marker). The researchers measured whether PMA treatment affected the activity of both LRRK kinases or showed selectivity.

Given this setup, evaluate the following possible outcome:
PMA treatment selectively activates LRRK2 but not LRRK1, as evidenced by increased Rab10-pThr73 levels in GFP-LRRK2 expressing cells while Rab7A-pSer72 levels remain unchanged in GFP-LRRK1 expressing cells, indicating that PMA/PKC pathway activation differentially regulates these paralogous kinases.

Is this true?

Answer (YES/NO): NO